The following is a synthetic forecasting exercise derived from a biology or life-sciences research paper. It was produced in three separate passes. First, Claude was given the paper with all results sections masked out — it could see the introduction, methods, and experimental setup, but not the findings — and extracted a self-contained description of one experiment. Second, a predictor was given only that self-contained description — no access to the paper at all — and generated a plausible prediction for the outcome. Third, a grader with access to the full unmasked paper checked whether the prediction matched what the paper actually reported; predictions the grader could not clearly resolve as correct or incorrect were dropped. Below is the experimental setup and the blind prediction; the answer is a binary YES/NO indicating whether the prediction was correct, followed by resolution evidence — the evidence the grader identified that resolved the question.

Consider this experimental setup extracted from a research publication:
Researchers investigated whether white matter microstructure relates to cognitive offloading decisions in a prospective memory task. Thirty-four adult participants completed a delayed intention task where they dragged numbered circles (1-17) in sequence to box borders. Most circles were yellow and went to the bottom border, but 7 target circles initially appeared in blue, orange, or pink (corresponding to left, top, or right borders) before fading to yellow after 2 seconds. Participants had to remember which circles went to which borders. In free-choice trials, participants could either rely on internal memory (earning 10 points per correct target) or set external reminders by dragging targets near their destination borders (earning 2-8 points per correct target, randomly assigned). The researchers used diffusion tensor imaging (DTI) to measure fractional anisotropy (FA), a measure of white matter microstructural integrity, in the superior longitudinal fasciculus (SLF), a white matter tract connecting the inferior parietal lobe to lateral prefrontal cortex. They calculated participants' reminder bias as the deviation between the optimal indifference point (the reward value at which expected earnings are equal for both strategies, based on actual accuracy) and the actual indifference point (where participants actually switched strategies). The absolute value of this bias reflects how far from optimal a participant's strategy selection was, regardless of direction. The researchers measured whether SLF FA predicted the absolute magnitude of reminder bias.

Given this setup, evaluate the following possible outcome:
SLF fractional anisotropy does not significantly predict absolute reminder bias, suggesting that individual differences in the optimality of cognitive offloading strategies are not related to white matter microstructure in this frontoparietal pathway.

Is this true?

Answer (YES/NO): NO